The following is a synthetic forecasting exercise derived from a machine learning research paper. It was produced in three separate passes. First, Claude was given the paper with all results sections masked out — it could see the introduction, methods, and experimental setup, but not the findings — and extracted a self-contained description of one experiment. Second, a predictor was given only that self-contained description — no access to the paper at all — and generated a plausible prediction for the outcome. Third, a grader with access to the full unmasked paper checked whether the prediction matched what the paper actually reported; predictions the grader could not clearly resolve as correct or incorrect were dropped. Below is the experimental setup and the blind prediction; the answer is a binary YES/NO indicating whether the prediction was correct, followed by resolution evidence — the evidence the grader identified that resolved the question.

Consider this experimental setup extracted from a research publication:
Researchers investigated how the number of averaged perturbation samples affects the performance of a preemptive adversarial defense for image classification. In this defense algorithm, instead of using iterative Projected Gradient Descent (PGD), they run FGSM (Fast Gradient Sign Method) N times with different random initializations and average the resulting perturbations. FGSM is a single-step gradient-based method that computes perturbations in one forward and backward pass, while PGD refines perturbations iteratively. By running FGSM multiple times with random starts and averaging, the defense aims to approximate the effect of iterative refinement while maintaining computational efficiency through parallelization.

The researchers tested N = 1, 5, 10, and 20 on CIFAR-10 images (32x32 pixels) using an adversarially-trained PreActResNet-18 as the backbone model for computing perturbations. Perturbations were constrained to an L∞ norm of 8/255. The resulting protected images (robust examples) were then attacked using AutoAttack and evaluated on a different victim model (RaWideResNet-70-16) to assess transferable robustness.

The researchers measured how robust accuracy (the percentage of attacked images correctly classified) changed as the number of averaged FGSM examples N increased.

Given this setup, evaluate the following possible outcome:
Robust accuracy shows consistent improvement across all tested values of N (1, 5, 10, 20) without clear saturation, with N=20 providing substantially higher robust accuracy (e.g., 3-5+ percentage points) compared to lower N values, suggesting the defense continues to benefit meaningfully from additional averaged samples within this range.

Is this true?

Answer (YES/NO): NO